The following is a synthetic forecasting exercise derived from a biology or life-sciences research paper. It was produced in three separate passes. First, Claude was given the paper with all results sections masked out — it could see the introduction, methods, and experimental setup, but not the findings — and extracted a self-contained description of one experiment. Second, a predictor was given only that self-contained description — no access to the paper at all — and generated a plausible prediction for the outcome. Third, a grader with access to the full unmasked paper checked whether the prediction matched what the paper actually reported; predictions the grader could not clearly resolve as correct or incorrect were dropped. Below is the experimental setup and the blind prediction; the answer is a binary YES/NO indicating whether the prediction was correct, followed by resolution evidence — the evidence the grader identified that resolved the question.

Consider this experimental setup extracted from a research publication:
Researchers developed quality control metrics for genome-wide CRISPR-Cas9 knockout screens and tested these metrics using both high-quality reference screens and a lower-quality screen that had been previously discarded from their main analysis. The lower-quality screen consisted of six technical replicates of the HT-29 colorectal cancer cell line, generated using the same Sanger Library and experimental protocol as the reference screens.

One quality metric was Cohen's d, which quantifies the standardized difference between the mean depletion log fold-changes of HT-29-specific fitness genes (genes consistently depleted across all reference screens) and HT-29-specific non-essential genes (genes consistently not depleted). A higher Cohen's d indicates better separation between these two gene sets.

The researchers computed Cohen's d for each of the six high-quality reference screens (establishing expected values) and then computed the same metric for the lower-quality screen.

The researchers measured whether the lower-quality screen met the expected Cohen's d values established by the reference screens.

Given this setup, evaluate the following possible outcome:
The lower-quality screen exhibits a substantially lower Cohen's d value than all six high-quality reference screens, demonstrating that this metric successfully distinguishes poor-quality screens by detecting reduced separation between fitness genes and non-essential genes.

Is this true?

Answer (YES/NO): YES